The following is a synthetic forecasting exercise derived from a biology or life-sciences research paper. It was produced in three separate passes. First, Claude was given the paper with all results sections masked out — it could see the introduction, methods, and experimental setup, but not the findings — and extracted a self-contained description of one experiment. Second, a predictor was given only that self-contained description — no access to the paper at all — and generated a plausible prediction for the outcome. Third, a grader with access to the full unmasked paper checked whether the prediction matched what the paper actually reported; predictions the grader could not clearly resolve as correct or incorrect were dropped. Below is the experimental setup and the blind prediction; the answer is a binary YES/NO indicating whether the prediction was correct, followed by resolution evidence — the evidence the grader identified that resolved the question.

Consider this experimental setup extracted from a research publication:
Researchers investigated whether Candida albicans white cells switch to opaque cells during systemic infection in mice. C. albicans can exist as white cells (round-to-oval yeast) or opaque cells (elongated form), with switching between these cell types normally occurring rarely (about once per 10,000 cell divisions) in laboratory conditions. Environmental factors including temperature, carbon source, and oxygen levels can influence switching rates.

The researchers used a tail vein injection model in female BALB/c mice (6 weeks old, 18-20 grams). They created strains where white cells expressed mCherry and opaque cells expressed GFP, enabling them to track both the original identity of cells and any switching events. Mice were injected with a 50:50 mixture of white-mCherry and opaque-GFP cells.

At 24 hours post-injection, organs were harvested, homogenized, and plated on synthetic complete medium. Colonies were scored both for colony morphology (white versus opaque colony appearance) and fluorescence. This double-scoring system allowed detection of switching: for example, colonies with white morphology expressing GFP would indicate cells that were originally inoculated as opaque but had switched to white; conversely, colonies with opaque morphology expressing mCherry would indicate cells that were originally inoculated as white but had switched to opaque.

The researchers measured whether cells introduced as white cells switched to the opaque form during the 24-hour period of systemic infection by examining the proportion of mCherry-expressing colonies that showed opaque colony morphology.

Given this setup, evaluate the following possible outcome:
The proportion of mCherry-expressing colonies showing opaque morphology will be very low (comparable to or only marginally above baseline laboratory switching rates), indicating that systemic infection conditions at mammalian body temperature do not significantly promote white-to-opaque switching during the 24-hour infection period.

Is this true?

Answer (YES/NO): YES